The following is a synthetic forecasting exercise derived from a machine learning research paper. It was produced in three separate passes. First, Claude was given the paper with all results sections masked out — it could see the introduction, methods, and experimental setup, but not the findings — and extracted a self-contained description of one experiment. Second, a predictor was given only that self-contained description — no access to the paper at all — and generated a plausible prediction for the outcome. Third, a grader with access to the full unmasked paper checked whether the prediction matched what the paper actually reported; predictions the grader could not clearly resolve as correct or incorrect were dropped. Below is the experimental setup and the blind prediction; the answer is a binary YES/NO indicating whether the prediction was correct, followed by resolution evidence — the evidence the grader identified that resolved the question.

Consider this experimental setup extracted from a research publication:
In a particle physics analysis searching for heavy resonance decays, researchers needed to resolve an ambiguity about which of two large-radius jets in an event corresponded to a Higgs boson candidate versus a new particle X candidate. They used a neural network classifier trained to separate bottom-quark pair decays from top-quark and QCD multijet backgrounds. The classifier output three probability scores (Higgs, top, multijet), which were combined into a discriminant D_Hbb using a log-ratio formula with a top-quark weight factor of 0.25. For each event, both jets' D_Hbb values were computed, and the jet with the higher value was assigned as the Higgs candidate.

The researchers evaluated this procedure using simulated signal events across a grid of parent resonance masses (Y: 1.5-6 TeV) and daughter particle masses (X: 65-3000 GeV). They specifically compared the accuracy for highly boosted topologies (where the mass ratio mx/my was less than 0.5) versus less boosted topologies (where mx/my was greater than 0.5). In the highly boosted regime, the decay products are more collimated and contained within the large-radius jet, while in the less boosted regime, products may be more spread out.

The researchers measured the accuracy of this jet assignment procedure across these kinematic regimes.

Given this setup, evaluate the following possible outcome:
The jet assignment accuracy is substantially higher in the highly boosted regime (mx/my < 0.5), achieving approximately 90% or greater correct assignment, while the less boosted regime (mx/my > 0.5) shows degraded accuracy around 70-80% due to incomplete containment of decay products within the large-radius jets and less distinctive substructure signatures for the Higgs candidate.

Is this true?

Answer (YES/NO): NO